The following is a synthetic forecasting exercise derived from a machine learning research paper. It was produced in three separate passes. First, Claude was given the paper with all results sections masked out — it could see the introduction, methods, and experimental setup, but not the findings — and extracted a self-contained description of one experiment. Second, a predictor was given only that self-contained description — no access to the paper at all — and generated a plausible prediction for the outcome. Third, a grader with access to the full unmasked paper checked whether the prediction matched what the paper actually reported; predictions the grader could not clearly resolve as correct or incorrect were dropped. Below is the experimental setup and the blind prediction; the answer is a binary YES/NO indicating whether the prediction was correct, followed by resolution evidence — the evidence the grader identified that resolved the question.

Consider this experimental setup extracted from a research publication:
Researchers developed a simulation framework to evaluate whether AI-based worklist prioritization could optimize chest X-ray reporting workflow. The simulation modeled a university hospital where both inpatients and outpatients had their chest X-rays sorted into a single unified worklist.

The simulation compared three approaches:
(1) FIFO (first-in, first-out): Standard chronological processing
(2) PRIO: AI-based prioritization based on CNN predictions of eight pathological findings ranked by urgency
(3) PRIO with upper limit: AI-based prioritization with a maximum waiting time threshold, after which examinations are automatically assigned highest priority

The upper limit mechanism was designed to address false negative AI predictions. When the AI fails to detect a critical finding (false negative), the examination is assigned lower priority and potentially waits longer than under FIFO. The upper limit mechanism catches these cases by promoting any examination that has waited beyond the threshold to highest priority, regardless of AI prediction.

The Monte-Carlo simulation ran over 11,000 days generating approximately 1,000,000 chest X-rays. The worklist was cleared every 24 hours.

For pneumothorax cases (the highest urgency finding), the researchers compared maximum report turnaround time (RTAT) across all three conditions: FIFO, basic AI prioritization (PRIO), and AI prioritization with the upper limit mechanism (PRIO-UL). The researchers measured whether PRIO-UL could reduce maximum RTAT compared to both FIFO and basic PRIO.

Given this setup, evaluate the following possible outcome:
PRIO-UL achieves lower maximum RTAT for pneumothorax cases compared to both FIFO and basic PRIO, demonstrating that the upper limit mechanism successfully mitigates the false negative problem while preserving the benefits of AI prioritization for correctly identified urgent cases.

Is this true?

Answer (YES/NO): NO